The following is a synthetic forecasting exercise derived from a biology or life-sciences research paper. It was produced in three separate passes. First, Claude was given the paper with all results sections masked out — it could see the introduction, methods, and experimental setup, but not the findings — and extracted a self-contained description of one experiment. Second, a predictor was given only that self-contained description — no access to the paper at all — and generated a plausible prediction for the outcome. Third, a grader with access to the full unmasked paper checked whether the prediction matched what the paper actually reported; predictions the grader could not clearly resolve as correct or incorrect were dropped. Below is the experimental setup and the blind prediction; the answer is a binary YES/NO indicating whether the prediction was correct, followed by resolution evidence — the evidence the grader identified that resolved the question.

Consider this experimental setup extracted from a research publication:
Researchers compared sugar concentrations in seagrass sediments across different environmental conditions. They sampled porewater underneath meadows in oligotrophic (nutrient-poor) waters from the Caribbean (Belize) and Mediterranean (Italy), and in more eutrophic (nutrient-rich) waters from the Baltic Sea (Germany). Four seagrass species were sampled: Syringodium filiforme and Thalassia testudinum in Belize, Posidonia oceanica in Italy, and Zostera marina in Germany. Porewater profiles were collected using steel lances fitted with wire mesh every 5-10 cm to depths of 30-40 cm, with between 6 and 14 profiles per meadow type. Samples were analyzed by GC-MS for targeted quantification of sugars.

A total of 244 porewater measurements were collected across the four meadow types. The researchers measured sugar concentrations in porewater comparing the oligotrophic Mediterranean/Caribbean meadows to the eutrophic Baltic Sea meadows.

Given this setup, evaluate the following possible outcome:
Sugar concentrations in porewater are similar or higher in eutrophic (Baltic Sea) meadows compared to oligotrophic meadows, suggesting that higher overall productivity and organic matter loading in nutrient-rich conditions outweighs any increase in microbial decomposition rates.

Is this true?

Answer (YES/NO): NO